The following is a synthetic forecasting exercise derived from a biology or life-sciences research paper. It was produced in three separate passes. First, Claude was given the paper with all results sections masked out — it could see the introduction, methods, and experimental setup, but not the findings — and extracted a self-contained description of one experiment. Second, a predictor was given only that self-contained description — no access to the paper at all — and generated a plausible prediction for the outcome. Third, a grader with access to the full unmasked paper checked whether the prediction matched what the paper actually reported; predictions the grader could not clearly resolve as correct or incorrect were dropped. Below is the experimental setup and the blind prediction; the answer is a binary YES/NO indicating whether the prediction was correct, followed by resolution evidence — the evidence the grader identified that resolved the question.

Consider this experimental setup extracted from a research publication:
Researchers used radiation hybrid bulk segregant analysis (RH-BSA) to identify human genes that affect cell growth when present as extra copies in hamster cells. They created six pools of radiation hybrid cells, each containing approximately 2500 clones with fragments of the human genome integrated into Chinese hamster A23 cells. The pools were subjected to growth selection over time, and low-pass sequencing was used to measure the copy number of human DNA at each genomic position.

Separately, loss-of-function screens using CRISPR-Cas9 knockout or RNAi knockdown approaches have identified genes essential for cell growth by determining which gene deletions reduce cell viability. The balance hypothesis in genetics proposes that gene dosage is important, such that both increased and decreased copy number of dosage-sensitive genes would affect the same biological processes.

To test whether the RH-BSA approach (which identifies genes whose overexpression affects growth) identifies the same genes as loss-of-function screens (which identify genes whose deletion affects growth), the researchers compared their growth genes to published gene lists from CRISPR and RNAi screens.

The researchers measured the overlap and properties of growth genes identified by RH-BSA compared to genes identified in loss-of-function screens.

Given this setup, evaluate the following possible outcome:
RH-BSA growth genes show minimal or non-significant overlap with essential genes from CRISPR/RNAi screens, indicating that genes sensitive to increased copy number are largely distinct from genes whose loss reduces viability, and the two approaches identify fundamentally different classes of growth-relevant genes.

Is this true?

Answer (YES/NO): YES